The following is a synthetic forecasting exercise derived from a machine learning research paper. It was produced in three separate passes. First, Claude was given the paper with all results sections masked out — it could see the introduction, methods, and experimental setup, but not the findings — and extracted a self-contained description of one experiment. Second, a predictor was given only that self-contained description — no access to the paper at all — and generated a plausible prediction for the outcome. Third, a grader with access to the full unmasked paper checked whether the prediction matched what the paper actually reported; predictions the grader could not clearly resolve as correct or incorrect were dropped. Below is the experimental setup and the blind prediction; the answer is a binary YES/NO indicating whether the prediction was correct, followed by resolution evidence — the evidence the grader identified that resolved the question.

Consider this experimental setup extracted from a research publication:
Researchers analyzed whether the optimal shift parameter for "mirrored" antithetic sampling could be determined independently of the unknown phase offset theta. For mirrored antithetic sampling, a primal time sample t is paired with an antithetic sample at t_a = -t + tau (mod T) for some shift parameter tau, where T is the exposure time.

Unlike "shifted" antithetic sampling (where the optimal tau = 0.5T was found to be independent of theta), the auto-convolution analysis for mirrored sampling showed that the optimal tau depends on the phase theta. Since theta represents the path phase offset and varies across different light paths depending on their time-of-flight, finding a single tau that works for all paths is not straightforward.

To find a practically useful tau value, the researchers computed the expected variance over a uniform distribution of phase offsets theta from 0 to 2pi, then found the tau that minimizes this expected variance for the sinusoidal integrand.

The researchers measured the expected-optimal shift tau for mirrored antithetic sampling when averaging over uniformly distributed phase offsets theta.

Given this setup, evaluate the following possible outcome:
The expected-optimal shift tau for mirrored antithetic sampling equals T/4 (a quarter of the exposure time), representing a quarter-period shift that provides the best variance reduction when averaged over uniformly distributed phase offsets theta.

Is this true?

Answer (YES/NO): NO